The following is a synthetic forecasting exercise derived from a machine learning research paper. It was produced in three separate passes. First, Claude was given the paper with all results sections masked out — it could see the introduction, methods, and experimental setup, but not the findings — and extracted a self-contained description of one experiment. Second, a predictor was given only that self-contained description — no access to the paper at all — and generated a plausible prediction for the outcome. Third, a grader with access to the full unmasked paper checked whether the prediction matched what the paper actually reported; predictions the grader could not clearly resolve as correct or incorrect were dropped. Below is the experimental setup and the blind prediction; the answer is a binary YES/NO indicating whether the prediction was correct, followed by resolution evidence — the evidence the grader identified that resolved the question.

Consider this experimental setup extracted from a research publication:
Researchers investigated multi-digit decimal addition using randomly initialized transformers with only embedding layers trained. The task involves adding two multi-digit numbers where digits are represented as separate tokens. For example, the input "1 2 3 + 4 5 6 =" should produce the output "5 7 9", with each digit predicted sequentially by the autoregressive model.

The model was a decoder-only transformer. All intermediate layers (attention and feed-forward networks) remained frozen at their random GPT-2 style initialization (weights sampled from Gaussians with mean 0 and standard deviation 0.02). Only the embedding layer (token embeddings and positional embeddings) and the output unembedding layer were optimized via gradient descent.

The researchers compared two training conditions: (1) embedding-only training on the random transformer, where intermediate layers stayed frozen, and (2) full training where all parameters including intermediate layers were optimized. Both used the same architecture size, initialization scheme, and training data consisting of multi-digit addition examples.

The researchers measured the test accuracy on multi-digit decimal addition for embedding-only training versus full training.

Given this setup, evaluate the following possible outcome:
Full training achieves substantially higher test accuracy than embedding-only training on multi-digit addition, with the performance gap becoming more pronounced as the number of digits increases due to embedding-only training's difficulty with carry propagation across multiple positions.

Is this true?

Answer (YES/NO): NO